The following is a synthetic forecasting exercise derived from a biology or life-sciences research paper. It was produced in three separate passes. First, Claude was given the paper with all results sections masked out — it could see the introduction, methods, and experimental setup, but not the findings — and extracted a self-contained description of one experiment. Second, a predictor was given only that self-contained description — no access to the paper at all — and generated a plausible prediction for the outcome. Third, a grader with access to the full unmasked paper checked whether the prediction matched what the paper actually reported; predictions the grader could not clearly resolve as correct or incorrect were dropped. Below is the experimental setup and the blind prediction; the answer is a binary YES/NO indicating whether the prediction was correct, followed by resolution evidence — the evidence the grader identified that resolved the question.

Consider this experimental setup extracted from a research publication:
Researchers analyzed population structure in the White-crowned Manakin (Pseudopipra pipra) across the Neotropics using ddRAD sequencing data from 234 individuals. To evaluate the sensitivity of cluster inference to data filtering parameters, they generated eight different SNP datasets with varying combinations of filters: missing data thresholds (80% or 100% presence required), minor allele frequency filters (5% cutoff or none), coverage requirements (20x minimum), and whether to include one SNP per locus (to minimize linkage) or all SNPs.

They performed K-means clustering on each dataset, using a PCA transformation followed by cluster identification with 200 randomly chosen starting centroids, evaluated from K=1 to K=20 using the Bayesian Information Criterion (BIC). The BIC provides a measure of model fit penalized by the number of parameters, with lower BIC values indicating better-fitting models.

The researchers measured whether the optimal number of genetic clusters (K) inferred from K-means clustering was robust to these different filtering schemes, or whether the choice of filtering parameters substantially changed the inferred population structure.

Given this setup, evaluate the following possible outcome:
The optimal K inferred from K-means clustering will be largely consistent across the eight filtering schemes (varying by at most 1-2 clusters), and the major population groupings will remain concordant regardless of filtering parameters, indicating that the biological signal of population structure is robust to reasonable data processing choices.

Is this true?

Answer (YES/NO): NO